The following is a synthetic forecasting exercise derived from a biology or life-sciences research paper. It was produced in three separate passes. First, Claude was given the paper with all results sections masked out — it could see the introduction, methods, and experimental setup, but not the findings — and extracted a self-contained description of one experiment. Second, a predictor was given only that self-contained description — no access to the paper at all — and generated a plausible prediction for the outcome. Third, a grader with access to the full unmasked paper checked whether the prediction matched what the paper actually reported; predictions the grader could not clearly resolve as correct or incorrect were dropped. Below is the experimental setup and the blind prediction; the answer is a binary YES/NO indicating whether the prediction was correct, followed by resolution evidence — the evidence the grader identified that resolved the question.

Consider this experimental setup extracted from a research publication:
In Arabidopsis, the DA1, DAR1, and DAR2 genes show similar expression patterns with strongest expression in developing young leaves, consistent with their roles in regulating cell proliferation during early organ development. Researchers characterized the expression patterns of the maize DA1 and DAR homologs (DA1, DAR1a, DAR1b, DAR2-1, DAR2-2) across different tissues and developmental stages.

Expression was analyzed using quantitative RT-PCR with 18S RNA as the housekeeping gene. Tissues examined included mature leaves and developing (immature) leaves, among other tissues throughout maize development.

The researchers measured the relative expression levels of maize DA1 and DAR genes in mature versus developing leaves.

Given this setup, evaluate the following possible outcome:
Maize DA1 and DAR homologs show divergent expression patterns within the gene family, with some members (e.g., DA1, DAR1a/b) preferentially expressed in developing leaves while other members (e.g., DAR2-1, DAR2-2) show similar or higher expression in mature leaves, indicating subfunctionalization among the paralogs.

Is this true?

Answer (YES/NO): NO